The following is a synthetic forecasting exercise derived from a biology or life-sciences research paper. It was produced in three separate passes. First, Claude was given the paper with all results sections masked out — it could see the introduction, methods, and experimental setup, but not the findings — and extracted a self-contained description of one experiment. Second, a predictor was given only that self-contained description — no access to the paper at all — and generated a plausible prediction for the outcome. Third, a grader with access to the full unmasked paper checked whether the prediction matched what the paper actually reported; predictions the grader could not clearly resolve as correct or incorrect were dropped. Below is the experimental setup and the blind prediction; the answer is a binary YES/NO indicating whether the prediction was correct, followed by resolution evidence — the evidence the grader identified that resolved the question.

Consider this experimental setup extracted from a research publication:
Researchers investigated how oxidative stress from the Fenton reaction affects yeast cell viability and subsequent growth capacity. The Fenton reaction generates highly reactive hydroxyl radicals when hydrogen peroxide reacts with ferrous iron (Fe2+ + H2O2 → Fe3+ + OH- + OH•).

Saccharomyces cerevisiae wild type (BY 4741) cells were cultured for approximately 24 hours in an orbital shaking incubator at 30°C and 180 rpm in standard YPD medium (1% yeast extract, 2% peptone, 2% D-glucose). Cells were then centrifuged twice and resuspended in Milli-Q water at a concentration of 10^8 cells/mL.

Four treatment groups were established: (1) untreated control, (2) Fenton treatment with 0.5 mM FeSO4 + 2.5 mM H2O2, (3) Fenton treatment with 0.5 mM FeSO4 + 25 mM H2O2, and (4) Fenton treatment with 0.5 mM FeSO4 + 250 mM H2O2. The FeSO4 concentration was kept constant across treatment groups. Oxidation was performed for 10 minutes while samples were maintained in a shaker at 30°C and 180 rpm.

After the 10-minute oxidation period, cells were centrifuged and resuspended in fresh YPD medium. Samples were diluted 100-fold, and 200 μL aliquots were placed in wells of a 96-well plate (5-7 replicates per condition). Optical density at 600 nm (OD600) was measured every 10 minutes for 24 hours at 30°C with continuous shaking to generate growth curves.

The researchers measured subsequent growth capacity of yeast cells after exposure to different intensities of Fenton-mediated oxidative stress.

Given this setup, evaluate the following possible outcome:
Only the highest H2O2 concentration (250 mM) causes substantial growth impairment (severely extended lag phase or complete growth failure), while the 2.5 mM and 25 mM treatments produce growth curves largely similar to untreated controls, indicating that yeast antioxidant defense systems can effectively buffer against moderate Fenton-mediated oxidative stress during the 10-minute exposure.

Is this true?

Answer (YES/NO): NO